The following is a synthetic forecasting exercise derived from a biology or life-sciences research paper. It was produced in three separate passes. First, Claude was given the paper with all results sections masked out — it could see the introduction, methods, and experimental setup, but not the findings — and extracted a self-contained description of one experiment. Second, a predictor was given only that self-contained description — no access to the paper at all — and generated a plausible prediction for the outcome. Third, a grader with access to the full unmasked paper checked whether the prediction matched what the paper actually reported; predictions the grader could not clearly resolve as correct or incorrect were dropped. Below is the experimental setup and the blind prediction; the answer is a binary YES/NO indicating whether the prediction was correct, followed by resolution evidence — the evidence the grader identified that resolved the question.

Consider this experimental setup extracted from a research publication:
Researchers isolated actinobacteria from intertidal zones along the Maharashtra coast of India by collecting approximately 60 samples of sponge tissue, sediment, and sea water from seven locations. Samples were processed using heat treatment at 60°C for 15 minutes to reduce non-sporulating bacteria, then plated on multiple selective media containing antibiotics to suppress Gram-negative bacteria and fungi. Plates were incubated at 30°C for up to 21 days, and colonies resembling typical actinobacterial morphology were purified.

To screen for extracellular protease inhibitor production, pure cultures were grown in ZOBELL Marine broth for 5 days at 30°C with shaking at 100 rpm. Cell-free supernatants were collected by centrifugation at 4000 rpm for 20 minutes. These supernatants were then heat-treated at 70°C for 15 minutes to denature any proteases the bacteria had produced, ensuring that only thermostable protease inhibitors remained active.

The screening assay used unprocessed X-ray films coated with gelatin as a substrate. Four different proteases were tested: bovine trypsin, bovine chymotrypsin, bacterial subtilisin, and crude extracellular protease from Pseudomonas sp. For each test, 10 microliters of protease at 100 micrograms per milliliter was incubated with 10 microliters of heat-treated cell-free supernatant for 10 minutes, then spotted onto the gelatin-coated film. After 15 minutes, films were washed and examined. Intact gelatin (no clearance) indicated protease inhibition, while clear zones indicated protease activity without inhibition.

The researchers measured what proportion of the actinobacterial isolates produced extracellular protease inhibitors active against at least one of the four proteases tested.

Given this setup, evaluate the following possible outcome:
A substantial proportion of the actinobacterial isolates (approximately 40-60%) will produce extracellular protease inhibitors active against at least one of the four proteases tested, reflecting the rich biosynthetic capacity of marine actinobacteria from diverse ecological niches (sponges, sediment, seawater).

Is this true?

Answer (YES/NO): NO